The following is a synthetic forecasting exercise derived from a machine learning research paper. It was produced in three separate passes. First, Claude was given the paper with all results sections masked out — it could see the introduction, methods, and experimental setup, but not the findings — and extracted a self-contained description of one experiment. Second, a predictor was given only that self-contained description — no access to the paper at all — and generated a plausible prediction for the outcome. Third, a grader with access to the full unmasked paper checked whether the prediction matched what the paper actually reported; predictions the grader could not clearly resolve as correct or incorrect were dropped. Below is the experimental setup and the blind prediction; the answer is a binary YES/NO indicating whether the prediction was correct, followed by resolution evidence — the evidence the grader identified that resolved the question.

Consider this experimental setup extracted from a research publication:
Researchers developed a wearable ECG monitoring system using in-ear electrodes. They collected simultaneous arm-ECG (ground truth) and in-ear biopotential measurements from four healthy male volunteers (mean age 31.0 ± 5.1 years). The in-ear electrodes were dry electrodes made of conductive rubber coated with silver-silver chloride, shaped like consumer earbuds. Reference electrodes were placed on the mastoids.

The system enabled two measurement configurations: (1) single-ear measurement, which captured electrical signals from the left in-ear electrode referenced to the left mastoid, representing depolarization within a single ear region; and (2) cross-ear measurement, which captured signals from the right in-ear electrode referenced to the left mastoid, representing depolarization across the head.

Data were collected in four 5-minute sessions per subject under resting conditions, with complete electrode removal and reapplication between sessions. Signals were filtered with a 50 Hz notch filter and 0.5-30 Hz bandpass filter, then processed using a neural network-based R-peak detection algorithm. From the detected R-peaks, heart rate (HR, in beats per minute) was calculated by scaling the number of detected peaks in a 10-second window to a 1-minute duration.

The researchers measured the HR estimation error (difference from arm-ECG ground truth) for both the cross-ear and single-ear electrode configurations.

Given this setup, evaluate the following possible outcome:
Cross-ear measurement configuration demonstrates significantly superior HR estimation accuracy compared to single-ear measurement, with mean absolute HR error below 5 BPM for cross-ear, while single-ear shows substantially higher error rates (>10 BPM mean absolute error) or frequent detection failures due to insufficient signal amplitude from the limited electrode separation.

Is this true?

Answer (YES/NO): NO